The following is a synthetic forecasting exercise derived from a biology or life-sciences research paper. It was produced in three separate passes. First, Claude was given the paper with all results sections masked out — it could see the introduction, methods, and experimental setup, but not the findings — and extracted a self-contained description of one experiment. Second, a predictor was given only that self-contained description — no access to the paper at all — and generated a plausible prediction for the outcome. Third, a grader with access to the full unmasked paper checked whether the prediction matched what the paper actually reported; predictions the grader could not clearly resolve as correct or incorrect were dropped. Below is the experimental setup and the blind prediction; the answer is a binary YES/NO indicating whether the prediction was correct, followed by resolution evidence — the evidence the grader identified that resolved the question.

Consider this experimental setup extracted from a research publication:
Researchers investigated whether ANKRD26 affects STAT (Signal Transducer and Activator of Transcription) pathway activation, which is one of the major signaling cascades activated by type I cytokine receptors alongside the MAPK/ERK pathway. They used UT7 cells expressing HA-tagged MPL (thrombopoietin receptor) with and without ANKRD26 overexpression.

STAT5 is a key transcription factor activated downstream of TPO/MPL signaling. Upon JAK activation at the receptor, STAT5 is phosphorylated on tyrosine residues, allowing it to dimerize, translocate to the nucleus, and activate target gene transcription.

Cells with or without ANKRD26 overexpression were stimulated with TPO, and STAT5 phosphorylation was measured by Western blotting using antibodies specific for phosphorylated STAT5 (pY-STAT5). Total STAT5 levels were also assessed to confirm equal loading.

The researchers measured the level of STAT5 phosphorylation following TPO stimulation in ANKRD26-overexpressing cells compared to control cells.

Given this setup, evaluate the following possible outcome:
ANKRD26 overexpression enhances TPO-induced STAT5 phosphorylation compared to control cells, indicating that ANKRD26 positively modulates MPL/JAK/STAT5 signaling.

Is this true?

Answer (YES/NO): YES